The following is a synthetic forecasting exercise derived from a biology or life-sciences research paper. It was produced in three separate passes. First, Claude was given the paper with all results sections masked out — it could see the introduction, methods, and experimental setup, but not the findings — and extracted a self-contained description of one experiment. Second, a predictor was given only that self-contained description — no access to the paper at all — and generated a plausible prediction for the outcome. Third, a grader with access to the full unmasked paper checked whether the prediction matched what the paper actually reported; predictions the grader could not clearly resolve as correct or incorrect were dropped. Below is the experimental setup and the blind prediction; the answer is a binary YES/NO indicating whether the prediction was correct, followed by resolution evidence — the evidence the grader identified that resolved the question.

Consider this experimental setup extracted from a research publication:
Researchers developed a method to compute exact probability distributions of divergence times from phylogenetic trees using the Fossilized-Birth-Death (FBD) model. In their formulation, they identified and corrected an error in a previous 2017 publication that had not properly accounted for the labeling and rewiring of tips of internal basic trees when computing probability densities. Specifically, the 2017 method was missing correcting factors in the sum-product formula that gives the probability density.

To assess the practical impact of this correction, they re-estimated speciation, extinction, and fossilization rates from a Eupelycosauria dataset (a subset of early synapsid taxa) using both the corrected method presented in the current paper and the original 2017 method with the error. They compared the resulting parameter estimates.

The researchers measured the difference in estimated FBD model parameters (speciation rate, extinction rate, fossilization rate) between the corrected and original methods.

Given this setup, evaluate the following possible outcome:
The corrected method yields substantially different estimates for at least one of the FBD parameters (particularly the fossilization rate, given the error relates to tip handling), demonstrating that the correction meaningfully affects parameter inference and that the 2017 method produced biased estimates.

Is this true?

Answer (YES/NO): NO